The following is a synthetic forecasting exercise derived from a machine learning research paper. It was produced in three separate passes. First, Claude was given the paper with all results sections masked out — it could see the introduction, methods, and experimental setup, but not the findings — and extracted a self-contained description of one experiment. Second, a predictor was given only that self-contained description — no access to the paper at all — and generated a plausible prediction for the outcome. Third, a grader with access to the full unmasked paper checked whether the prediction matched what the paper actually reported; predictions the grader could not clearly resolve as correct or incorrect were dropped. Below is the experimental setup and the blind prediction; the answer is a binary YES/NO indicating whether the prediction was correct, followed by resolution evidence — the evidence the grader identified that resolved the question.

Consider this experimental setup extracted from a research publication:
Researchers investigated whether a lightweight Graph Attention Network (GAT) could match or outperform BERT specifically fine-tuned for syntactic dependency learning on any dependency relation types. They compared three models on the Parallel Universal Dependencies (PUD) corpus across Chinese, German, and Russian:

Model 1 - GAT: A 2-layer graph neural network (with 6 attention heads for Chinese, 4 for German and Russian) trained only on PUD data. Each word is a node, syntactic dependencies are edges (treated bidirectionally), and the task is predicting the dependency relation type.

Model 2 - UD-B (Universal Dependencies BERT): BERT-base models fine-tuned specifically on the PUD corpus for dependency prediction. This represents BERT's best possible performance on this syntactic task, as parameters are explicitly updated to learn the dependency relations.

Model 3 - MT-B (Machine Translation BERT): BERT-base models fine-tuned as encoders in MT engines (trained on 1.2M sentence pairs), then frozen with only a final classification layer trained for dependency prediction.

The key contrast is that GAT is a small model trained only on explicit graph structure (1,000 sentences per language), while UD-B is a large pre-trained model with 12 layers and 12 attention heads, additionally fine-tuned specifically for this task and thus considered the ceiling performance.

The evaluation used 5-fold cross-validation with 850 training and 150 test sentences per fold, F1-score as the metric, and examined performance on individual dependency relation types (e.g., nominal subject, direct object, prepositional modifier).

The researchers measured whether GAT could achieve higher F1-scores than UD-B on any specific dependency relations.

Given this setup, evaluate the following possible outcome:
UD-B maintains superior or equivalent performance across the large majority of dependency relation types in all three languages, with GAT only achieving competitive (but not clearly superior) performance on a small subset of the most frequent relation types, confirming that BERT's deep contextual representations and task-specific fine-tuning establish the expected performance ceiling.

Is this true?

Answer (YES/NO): NO